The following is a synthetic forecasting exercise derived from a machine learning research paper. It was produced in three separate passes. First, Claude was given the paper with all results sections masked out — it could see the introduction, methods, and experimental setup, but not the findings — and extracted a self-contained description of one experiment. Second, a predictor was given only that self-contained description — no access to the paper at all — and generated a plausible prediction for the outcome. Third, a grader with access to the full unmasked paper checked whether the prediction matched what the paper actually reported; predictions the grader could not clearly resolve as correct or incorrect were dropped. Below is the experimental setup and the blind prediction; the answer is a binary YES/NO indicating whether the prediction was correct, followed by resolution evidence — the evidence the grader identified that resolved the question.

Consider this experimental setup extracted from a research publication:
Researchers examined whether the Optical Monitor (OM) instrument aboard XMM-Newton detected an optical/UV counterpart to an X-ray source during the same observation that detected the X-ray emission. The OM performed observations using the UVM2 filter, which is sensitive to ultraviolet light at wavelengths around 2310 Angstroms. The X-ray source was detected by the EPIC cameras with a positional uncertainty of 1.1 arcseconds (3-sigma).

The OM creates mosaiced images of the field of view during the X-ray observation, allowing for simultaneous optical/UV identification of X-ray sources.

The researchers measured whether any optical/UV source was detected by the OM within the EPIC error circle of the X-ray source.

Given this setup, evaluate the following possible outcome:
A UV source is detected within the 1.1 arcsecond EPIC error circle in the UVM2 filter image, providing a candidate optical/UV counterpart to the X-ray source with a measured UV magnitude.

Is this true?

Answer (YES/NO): NO